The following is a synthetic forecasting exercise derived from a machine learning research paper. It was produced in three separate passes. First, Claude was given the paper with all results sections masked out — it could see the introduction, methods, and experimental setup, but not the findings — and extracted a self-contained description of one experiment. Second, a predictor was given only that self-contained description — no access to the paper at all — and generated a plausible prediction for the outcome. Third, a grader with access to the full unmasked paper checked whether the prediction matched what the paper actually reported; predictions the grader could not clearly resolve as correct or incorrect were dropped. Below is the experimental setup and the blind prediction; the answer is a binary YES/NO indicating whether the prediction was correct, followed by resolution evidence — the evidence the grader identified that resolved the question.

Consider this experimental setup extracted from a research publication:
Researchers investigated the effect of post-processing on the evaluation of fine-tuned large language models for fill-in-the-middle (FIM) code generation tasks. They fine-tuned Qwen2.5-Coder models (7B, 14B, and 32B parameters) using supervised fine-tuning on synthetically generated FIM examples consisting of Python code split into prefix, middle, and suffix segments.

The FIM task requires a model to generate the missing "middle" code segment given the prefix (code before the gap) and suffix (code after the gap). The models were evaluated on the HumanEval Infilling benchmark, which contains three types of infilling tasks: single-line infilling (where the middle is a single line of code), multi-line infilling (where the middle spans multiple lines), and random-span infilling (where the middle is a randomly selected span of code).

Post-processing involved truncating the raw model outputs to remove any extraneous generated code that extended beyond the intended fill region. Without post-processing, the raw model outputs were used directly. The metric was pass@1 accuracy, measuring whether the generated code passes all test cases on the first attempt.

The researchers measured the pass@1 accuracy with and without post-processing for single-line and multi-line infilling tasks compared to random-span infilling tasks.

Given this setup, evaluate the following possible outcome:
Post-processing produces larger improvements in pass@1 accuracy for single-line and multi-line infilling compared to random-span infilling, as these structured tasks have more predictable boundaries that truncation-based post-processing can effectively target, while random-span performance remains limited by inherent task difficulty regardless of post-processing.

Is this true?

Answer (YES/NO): NO